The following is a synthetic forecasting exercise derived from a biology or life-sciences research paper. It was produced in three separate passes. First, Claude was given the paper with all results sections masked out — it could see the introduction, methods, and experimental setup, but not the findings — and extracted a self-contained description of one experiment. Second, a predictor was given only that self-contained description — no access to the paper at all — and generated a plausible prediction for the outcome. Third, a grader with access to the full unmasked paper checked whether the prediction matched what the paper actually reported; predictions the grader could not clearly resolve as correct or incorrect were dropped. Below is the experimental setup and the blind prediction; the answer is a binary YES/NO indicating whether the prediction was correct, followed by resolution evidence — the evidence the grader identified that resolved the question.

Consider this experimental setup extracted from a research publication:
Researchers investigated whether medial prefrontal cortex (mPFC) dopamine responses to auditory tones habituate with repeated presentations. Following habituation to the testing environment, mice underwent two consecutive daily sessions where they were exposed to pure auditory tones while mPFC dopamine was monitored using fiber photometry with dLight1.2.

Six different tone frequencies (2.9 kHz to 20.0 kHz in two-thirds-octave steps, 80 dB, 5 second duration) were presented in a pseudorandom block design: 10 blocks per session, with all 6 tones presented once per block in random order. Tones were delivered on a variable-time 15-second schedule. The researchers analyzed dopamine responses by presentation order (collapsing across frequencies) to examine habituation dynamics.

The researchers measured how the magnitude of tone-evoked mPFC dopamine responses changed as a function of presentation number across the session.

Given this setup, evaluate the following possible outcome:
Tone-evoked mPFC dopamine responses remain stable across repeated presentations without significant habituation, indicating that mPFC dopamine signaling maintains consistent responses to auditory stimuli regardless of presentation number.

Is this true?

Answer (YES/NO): NO